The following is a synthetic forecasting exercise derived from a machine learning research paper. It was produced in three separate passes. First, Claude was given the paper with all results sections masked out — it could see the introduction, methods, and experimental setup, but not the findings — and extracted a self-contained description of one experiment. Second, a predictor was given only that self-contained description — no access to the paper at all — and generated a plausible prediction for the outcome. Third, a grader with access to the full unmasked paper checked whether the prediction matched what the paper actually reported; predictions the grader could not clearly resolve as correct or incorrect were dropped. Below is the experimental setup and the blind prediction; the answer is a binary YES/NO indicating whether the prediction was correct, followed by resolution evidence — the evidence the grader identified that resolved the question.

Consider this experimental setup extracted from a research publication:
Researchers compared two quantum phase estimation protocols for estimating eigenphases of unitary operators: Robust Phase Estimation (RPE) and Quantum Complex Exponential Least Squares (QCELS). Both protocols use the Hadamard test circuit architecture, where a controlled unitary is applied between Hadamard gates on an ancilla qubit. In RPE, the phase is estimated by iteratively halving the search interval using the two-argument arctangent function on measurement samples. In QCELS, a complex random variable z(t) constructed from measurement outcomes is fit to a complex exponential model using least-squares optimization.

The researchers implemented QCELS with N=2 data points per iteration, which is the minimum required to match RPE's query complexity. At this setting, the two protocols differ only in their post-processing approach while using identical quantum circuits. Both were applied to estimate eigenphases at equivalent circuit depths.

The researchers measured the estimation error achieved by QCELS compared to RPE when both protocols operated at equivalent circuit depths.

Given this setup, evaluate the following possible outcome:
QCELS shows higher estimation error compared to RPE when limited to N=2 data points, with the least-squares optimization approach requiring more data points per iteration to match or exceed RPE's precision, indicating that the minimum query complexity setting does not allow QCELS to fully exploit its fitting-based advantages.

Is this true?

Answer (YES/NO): NO